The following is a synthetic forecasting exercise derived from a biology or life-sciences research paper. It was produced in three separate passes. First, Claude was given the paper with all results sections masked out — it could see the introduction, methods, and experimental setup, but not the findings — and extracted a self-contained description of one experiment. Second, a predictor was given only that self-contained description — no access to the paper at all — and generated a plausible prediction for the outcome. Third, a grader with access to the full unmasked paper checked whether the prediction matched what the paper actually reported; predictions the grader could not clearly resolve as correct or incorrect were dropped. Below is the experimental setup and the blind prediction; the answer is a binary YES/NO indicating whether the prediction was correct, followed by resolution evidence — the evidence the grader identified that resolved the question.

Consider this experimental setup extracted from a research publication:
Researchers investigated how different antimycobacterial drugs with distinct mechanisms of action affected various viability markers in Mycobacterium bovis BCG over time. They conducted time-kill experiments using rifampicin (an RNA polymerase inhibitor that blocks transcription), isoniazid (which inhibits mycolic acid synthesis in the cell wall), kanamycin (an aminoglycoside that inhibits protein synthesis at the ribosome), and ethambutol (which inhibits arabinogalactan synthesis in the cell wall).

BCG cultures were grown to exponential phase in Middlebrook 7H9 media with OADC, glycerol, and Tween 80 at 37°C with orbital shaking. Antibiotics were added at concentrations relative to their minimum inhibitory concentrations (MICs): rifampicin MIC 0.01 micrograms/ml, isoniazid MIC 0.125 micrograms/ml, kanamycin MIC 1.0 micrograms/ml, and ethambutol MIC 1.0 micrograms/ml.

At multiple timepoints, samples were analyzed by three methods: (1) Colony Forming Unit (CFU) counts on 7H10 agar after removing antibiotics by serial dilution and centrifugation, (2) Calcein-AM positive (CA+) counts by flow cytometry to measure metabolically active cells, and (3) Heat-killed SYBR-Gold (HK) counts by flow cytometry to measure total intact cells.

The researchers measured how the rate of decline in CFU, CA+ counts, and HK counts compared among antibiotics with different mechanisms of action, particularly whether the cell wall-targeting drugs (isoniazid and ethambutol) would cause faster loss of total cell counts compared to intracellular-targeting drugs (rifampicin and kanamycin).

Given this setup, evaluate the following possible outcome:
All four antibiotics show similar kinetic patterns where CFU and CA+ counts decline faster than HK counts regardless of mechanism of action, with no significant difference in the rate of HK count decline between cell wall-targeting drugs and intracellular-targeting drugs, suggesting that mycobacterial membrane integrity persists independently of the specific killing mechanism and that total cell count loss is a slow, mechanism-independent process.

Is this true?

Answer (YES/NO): NO